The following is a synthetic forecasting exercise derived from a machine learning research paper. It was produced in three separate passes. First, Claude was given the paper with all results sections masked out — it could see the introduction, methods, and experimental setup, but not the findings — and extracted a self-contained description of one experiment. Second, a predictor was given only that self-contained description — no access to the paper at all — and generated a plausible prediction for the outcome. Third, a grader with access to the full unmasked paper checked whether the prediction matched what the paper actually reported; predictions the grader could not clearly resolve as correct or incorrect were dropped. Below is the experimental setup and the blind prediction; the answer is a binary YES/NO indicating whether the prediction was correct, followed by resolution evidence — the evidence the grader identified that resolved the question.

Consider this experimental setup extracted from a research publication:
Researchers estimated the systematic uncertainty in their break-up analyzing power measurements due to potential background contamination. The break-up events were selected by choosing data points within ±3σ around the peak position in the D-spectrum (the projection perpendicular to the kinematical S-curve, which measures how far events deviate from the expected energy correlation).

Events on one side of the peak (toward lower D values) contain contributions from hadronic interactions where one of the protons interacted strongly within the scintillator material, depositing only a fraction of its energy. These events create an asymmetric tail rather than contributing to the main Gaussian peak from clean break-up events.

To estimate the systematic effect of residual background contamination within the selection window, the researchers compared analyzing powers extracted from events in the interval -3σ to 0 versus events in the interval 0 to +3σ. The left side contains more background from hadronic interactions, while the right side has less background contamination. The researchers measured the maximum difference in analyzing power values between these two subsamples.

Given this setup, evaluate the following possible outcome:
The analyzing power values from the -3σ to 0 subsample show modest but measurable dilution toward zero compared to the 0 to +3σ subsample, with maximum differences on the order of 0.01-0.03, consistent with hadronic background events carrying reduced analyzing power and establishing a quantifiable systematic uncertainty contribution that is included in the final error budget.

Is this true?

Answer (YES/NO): NO